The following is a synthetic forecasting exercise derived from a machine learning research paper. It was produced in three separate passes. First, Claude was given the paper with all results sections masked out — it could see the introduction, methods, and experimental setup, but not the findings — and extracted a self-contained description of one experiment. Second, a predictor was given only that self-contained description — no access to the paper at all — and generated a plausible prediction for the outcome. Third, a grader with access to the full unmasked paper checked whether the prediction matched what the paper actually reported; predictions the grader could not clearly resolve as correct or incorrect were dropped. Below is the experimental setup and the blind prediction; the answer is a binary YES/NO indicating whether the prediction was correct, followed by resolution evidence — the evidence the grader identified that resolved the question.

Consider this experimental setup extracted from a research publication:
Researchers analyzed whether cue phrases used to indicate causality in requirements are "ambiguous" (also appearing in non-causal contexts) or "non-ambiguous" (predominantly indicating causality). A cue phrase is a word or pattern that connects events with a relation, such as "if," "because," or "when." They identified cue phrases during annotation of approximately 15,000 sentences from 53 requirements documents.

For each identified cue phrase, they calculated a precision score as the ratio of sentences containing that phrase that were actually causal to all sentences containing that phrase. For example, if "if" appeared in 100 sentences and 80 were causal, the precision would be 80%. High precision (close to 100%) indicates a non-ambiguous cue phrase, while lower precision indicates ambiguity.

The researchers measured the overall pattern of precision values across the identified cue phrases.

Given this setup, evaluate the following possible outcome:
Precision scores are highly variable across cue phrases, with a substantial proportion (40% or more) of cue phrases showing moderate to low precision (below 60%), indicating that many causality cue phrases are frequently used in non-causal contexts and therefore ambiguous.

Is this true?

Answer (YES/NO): YES